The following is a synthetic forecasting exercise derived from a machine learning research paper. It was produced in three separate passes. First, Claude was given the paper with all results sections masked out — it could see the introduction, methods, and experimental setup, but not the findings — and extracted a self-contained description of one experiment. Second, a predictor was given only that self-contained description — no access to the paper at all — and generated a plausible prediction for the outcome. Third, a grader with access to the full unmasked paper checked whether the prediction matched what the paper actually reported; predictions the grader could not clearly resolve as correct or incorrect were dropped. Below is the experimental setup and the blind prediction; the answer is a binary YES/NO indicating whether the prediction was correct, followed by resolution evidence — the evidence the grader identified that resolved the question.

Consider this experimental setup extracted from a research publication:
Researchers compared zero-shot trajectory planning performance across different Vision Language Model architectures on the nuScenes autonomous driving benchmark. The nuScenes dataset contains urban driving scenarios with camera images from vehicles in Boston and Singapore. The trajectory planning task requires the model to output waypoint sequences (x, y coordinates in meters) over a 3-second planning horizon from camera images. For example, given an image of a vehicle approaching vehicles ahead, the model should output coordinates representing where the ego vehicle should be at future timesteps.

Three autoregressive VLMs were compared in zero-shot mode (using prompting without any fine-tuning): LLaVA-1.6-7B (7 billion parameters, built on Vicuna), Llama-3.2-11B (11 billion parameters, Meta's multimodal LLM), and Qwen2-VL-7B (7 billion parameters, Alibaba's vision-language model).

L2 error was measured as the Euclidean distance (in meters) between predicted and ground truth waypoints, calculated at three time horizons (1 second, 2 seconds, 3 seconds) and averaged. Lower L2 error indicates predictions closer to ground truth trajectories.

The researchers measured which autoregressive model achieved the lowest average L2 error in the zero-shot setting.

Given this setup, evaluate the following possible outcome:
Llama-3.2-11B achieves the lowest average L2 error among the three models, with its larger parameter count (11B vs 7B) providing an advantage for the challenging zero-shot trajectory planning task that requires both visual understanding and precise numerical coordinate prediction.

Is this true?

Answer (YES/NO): NO